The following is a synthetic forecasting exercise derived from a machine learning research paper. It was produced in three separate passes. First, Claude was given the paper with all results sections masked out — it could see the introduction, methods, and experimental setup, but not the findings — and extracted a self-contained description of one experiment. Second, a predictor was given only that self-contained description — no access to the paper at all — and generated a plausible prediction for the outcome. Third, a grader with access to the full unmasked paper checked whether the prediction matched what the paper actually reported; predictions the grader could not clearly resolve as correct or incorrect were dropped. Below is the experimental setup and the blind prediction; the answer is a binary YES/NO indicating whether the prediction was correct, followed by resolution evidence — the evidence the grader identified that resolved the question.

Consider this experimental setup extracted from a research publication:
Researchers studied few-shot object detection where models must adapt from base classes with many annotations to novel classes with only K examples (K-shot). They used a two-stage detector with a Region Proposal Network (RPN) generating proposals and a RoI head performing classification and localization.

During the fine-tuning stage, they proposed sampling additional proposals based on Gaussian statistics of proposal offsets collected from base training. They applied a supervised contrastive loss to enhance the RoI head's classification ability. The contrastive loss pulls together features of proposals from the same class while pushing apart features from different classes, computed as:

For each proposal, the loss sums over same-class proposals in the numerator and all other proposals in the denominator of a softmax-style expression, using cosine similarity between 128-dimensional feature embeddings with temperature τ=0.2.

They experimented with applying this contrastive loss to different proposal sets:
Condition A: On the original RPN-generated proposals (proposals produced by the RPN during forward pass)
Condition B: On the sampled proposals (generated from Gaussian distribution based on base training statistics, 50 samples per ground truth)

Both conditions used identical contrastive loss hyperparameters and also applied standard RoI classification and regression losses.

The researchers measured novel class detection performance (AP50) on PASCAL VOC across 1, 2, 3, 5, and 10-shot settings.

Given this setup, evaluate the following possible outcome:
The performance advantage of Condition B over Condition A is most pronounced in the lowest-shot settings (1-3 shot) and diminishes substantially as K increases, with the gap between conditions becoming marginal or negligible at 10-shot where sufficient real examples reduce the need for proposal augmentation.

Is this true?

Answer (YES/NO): NO